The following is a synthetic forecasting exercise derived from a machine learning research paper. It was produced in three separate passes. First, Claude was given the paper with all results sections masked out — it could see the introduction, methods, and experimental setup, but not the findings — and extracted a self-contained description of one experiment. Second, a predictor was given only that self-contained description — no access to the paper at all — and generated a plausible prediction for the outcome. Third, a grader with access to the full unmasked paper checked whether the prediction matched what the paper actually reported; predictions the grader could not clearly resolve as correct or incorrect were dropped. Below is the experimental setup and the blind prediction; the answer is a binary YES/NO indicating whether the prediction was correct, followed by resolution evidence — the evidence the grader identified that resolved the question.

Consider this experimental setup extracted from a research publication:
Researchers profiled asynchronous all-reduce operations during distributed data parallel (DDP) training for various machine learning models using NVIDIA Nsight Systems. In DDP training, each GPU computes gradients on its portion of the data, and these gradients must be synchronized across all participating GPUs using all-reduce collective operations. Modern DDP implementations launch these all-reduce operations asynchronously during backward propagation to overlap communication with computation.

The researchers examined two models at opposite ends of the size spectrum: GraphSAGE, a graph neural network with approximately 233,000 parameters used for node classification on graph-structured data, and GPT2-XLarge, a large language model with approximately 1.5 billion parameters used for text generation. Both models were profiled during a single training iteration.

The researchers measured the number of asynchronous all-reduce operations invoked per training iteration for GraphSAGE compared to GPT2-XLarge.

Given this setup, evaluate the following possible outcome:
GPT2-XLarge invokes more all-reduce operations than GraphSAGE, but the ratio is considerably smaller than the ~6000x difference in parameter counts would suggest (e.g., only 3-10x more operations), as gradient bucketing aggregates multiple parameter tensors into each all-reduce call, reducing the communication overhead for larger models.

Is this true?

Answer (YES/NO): NO